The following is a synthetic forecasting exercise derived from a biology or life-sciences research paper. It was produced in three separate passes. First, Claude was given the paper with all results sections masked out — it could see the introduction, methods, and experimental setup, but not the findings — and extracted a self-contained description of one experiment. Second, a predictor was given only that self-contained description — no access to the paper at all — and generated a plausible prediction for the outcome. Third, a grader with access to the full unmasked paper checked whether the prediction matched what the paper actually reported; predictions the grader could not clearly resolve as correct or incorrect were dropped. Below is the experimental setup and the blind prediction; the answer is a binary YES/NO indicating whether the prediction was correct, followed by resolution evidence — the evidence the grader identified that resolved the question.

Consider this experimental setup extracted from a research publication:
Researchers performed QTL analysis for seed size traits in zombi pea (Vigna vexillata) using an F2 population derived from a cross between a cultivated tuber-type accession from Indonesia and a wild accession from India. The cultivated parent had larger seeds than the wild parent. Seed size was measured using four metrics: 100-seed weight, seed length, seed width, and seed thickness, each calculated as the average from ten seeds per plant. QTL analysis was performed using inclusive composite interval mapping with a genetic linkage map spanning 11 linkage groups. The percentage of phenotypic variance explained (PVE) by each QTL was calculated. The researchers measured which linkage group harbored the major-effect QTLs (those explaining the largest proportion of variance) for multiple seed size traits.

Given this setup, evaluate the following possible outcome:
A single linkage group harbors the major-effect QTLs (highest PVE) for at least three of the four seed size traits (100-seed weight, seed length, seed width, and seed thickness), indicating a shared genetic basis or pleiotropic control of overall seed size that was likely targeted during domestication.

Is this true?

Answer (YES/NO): YES